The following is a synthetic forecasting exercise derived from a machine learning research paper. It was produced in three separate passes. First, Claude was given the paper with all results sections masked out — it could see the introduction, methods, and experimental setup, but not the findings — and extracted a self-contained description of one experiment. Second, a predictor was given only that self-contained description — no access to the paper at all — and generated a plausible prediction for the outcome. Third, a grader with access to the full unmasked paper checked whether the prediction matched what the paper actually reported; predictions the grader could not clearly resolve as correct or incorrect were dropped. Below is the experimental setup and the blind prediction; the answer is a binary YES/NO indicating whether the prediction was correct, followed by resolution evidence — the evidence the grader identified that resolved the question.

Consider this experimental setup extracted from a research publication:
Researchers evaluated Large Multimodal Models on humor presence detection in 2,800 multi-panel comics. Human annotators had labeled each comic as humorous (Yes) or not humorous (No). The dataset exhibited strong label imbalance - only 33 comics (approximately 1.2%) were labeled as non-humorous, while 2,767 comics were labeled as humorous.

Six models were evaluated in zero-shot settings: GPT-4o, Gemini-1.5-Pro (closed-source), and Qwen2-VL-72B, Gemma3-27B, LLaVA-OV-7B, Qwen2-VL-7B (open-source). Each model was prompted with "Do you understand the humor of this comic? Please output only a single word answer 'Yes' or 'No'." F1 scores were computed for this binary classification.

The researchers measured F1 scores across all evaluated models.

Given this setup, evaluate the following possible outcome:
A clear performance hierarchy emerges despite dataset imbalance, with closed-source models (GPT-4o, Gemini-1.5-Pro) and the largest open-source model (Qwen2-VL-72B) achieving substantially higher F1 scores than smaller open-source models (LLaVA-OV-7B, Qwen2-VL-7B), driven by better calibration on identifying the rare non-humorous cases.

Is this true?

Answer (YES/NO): NO